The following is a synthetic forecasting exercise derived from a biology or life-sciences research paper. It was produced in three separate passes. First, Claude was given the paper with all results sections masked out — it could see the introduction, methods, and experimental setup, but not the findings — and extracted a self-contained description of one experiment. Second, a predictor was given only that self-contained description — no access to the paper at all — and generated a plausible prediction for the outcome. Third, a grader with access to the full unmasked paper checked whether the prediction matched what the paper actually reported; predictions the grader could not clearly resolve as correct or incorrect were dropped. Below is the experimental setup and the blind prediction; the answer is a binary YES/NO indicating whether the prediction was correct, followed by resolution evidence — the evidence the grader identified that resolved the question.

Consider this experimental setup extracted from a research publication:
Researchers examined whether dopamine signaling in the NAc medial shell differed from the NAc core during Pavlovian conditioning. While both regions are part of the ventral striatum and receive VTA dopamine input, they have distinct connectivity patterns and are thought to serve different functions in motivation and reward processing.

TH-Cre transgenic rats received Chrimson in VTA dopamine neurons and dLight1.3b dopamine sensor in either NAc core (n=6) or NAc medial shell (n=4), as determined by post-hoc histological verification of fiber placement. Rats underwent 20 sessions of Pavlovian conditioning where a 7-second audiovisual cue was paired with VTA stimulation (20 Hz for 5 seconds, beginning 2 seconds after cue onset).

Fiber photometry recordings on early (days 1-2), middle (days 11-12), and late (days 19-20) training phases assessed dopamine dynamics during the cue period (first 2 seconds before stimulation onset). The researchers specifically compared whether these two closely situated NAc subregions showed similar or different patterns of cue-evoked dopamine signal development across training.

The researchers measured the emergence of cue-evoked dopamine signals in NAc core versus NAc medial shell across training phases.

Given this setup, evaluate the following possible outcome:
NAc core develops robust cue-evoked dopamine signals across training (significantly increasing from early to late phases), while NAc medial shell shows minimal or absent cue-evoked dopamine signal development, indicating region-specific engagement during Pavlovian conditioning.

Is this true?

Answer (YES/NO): NO